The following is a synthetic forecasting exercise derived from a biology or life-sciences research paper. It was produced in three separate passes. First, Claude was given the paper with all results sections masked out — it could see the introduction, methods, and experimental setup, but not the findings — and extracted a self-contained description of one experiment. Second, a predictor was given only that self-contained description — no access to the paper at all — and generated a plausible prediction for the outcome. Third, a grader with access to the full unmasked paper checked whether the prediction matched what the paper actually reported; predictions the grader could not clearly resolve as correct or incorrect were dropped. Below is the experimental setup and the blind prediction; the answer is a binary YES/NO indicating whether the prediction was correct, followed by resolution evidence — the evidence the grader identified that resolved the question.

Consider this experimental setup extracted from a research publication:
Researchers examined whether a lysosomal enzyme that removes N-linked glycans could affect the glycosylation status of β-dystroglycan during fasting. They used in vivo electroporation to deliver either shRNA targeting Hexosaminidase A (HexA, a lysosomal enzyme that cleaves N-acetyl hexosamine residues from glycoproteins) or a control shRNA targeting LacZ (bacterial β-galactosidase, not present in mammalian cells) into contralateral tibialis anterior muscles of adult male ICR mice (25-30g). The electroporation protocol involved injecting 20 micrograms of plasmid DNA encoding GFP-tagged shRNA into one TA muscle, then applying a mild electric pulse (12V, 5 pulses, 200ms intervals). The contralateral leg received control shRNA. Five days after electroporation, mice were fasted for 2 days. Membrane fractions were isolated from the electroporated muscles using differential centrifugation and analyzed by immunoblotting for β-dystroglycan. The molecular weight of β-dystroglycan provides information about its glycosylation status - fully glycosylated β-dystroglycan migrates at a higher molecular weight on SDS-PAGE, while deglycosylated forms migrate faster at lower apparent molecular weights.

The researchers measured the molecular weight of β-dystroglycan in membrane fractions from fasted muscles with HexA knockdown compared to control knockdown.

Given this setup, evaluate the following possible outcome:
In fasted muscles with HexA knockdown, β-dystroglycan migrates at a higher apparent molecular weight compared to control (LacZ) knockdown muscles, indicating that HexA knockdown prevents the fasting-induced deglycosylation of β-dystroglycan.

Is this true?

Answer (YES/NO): YES